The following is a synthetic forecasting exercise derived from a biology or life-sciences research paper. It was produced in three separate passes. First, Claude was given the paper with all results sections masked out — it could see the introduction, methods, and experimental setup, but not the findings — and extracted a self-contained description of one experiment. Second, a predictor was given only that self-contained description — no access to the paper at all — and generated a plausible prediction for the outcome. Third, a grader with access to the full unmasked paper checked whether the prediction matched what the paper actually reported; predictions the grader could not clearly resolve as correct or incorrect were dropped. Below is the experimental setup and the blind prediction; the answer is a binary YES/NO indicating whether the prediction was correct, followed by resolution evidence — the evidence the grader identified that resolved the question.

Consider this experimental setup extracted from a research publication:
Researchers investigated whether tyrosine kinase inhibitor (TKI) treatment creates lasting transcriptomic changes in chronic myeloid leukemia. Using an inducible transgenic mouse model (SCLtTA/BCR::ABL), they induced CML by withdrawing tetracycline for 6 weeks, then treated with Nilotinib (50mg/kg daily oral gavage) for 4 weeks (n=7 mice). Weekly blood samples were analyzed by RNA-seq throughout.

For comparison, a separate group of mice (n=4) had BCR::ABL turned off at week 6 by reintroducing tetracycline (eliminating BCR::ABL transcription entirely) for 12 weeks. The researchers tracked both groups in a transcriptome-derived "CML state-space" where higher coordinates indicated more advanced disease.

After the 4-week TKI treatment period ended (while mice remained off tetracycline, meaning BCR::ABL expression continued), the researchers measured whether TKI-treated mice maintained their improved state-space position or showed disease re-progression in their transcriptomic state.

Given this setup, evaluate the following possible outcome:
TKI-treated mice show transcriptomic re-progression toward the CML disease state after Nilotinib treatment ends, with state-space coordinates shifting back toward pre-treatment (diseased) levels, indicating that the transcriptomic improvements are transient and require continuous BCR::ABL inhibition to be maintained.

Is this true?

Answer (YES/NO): YES